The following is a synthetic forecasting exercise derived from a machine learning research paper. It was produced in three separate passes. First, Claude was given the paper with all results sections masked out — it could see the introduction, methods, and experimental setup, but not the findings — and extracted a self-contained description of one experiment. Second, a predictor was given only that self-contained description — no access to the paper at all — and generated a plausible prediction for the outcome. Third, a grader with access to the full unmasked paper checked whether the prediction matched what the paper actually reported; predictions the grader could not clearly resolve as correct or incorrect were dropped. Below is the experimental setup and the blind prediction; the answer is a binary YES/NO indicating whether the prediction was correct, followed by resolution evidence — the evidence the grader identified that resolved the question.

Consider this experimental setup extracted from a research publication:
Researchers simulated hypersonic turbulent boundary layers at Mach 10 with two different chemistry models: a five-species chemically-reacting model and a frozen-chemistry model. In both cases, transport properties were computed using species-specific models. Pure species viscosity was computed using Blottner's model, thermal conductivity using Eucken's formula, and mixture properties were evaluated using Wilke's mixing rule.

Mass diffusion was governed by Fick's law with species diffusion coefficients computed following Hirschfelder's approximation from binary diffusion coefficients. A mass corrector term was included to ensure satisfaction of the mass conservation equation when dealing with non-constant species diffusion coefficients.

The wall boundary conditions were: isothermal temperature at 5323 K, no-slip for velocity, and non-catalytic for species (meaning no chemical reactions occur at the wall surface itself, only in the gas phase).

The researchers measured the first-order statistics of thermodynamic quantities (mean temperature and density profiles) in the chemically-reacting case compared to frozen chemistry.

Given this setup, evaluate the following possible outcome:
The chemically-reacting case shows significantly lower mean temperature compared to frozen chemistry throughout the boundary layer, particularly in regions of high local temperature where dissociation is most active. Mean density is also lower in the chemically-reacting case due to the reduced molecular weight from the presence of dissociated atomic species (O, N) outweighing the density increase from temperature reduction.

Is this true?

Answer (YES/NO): NO